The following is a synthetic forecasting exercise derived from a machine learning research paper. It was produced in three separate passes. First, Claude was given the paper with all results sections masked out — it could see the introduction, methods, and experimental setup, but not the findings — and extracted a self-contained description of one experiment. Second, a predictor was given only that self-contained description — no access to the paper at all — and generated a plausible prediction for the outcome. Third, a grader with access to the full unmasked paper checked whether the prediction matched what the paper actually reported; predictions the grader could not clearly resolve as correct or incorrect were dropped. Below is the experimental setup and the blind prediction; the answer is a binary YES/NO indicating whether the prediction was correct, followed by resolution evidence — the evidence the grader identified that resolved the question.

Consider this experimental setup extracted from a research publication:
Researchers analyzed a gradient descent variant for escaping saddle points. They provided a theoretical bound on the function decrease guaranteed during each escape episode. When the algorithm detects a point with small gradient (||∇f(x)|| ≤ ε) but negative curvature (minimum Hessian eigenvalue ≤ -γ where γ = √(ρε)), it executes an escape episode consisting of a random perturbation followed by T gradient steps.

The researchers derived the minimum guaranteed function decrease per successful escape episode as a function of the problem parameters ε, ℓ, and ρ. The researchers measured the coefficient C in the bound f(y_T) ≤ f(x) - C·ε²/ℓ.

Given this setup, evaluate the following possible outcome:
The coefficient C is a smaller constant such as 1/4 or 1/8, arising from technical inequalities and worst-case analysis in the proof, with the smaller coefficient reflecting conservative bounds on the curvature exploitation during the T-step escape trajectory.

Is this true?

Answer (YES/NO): NO